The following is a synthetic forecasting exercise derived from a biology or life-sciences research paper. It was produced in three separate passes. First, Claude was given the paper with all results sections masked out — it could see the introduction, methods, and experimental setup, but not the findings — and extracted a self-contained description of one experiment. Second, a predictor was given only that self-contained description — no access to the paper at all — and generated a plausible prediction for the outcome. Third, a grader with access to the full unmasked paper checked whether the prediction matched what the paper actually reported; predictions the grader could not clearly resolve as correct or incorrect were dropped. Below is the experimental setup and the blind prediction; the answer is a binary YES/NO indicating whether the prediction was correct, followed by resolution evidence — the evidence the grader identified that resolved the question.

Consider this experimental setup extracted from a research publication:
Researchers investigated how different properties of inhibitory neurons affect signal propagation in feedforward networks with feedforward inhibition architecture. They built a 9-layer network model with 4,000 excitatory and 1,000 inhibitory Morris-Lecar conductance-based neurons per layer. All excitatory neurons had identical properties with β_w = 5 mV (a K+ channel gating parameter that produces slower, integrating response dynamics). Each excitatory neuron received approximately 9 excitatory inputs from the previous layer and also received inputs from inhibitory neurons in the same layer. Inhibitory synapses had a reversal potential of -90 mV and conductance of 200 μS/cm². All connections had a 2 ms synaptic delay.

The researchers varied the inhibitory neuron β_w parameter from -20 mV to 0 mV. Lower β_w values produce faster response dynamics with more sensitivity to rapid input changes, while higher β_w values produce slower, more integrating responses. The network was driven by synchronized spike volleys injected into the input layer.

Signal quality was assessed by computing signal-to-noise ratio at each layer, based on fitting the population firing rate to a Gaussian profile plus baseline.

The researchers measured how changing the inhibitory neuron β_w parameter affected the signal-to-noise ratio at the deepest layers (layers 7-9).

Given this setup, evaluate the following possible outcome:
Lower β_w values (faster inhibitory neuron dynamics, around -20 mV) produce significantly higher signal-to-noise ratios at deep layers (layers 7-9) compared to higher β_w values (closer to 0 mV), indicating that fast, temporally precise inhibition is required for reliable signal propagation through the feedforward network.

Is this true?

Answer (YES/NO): NO